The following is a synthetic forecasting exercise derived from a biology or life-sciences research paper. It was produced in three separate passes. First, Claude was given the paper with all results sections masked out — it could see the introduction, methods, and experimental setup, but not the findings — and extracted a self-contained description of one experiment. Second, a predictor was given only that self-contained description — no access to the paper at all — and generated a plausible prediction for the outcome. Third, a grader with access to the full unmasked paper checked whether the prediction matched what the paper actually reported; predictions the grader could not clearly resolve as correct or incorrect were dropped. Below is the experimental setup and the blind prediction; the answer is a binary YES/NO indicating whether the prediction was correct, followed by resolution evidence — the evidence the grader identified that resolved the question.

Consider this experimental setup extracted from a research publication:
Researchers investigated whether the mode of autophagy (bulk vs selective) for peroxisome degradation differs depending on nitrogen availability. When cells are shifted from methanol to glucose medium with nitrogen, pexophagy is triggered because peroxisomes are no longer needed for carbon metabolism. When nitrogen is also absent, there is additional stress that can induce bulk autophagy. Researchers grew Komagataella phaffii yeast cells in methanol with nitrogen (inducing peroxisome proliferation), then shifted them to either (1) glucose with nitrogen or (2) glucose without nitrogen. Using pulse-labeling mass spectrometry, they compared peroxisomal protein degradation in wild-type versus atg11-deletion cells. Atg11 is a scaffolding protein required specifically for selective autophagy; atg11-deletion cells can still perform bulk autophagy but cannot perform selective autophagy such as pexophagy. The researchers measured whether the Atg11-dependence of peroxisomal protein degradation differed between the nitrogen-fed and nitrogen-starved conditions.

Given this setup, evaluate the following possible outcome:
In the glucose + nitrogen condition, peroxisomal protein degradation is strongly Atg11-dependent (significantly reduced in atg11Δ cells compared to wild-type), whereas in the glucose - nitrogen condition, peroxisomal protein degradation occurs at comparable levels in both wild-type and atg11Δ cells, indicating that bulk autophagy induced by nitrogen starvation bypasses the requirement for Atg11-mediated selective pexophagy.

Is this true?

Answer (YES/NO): NO